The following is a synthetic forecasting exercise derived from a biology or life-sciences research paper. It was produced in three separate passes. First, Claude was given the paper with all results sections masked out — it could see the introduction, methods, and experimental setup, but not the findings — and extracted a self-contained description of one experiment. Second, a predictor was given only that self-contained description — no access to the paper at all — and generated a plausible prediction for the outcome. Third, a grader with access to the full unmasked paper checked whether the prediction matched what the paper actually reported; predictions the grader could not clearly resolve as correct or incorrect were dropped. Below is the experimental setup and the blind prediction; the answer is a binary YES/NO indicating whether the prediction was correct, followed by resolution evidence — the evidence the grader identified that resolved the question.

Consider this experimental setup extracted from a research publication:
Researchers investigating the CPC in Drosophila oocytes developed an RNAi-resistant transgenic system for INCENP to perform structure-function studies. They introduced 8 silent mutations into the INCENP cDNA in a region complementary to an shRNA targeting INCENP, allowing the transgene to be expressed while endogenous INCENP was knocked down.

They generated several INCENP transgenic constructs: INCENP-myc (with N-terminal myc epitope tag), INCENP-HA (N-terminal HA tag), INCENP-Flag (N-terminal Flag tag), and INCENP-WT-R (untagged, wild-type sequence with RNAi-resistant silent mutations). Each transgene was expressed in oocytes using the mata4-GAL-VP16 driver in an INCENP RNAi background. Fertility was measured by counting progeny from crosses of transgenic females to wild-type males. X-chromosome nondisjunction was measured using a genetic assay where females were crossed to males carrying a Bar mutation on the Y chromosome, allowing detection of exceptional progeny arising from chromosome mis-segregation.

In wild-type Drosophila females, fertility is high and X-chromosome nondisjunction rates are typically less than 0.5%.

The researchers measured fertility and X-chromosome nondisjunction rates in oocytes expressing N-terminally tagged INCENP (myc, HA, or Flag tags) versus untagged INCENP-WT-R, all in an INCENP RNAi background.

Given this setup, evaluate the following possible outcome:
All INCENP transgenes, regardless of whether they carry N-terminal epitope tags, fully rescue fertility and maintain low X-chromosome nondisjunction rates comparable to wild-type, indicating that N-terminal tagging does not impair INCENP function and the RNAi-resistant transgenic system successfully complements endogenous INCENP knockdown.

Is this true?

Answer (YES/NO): NO